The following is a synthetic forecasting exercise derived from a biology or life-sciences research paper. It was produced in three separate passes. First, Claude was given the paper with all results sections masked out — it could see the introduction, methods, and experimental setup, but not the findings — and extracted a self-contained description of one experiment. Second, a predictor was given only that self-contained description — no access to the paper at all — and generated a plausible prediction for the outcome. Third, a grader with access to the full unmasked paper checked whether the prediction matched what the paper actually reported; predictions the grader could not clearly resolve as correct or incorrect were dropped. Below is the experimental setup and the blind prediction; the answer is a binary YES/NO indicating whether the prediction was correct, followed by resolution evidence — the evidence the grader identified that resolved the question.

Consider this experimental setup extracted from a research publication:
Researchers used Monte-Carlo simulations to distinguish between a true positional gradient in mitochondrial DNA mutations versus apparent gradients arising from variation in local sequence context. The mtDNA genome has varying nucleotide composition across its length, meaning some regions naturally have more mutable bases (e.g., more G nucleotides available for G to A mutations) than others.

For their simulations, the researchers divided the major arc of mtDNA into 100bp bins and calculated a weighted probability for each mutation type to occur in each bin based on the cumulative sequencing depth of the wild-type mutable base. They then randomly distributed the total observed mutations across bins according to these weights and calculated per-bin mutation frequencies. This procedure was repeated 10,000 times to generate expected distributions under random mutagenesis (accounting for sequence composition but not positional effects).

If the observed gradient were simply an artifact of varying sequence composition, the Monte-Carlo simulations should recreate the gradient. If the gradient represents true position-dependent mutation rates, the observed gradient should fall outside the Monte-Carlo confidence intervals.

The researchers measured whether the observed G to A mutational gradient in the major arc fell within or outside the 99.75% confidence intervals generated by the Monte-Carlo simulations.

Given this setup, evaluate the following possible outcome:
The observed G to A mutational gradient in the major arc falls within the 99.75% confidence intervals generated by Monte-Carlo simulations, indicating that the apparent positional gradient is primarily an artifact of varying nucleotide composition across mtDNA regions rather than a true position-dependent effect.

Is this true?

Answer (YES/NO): NO